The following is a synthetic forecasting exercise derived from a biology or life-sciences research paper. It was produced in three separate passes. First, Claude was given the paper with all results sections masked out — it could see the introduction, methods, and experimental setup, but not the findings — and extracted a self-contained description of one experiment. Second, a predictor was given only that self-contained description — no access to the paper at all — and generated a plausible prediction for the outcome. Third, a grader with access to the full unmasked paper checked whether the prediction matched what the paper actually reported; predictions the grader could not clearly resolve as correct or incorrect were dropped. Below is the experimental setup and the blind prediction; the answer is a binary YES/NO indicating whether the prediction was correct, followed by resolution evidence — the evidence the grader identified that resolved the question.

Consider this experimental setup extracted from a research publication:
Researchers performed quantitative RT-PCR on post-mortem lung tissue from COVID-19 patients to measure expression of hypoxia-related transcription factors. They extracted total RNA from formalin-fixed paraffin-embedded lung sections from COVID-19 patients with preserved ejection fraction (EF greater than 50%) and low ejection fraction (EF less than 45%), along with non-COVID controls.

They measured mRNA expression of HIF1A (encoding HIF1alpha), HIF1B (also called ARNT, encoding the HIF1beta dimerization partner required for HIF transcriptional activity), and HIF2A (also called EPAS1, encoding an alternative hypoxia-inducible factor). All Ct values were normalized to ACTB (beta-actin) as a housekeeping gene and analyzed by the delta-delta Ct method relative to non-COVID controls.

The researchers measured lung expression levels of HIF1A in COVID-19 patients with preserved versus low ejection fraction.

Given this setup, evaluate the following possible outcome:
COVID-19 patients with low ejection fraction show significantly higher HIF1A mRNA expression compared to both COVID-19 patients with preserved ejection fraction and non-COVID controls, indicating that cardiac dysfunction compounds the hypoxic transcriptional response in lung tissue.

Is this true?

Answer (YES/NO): NO